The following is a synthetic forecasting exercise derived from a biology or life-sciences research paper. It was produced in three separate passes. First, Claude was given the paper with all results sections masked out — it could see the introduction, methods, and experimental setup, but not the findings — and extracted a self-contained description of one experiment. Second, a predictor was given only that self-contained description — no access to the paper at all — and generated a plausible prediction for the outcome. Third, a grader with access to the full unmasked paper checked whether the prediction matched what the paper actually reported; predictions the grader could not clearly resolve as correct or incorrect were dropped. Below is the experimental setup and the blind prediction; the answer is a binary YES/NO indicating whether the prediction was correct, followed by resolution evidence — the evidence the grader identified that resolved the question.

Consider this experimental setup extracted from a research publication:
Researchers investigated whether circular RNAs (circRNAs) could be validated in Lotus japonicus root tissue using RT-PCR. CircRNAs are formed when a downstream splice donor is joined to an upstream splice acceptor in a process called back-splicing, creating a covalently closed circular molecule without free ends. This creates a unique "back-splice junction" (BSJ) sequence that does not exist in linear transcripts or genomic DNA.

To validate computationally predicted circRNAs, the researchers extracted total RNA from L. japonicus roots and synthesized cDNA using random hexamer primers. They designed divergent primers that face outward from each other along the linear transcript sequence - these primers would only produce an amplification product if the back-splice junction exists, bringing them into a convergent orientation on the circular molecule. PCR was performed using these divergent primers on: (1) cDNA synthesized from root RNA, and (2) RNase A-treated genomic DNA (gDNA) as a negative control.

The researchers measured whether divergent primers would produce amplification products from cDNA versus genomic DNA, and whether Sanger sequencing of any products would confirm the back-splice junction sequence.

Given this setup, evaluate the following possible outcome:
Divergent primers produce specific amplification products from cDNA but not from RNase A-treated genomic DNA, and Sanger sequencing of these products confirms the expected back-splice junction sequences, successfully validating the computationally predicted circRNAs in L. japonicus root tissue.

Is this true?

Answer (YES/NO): NO